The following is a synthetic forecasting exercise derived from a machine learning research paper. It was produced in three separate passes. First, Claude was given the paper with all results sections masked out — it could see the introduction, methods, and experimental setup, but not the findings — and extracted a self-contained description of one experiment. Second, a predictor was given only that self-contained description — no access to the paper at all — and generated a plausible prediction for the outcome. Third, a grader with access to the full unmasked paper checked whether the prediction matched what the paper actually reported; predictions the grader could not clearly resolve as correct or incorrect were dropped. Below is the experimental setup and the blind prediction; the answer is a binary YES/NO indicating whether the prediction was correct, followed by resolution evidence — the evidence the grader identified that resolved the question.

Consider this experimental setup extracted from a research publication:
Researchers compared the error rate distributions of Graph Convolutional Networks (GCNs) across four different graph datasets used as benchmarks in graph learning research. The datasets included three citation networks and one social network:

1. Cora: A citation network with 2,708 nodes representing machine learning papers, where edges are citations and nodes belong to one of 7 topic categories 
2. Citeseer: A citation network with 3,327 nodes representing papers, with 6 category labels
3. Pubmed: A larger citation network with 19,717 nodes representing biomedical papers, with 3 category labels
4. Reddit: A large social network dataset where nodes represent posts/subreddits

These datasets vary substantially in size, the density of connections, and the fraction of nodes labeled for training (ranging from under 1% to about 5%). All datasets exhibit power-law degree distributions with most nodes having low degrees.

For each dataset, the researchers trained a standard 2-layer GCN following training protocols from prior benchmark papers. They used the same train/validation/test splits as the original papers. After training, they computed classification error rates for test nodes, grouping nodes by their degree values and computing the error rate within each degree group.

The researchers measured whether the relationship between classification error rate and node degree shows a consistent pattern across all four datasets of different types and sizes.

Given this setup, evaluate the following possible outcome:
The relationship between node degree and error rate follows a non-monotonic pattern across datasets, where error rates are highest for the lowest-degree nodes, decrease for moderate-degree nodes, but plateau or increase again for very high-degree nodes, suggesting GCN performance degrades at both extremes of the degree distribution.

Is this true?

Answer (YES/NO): NO